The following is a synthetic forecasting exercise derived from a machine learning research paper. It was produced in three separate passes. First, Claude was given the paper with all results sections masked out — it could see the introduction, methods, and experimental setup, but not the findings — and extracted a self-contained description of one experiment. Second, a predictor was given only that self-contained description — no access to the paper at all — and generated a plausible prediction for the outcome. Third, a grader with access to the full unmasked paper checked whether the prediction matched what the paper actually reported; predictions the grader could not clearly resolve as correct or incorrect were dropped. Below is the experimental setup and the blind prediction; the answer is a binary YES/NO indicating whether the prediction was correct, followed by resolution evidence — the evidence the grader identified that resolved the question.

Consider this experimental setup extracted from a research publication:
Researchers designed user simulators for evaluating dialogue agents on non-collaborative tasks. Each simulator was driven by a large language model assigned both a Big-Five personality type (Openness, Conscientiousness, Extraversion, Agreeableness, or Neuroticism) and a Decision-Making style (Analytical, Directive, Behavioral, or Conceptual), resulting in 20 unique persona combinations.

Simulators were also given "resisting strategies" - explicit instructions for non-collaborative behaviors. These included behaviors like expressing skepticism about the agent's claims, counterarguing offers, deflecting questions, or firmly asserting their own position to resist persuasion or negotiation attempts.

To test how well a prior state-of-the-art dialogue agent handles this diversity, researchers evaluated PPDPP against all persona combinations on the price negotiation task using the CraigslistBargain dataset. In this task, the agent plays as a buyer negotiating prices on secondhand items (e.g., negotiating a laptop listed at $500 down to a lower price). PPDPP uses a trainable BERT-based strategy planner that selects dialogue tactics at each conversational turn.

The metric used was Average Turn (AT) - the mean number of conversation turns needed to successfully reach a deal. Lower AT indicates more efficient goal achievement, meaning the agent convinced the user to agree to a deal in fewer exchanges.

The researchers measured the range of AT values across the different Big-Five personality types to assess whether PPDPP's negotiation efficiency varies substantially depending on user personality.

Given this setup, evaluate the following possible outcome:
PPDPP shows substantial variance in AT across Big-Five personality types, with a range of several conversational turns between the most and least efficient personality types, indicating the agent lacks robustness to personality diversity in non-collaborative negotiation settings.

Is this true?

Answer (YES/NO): NO